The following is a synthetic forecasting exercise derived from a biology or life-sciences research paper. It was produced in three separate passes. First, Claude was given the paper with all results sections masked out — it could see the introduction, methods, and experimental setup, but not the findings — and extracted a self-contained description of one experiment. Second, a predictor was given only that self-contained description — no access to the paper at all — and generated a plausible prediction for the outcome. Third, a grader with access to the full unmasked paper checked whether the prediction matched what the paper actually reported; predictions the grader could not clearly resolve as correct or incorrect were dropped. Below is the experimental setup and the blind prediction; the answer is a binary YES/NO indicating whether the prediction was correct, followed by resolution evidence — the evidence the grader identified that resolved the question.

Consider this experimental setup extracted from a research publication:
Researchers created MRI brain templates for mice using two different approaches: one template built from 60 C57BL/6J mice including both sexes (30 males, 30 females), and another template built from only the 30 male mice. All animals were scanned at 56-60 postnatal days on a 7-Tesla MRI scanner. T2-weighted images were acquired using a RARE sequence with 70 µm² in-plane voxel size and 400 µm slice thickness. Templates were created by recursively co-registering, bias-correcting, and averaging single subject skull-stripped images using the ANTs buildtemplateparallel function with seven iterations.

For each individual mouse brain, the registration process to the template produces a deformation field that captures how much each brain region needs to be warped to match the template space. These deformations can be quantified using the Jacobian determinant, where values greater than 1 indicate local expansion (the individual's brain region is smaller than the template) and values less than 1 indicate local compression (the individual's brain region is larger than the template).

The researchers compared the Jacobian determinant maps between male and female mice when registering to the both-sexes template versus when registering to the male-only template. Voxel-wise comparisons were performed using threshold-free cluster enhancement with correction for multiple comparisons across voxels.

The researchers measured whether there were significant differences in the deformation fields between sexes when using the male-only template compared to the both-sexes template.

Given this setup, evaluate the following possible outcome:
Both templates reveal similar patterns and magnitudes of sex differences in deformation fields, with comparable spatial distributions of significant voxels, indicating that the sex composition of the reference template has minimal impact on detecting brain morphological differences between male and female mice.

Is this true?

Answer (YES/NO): NO